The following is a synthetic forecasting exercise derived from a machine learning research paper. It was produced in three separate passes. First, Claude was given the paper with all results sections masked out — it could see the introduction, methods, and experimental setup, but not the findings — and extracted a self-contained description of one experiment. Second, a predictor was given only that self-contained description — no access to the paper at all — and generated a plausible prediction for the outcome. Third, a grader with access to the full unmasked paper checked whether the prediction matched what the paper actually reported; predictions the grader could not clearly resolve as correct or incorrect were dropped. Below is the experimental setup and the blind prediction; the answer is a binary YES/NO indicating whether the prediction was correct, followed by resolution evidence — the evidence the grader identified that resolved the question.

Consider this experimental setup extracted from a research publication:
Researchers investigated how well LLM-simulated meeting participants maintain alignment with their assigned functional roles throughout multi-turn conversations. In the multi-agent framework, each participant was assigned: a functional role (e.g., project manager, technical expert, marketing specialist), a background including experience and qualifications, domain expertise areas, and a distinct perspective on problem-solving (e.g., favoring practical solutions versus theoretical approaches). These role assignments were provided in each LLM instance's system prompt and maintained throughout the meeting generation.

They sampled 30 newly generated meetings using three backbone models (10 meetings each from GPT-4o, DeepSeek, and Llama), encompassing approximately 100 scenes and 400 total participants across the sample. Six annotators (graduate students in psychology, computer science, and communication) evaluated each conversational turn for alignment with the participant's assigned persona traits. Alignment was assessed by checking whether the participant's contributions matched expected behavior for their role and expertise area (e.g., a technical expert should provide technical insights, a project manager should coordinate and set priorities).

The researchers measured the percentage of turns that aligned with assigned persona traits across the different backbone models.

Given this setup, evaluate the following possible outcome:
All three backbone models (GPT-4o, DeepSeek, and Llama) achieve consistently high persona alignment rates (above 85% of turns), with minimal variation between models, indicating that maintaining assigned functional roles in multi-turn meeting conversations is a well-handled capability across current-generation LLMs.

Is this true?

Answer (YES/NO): YES